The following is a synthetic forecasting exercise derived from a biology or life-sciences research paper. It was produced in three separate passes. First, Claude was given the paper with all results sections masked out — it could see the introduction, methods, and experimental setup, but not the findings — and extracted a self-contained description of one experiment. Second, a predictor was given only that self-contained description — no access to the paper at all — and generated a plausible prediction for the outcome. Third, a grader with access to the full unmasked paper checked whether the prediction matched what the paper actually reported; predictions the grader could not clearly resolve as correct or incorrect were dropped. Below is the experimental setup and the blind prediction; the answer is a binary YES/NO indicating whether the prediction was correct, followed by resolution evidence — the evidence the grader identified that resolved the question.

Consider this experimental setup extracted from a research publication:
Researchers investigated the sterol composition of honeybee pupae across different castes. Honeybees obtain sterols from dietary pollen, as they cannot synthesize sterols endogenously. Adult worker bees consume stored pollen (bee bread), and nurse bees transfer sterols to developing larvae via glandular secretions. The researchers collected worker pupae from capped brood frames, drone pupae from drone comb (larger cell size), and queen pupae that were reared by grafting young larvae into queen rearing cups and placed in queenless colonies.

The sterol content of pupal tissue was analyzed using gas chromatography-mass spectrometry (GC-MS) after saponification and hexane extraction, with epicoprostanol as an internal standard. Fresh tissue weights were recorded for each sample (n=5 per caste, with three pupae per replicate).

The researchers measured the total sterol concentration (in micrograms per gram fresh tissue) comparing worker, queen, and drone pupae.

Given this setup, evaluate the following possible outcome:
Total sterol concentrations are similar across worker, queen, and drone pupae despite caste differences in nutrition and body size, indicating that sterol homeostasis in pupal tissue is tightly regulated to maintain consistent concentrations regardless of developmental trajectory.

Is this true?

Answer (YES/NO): NO